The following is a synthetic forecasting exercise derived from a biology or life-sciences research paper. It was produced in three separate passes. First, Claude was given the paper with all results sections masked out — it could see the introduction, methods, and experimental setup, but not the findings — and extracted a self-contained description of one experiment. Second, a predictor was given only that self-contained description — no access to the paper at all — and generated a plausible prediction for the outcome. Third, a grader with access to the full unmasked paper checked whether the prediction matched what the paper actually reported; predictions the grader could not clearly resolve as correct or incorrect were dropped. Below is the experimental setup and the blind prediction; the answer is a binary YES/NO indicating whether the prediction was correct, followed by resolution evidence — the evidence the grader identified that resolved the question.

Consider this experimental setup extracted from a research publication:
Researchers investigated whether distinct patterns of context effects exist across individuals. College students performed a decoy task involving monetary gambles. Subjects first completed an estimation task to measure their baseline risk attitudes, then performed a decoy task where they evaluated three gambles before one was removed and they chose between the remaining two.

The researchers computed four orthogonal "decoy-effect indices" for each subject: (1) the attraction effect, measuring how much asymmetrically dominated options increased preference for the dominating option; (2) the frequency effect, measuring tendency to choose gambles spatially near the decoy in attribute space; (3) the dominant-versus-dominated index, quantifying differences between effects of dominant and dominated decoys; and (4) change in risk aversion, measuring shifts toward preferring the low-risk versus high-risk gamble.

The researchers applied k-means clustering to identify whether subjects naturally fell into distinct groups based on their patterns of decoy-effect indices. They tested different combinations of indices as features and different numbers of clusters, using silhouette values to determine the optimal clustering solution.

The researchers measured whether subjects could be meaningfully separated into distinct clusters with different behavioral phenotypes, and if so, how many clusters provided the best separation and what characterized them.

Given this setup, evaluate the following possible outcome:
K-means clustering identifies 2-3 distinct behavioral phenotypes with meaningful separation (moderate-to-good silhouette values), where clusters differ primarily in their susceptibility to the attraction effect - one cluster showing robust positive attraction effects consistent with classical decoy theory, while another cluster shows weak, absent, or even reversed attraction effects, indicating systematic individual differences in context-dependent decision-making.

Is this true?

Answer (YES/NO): NO